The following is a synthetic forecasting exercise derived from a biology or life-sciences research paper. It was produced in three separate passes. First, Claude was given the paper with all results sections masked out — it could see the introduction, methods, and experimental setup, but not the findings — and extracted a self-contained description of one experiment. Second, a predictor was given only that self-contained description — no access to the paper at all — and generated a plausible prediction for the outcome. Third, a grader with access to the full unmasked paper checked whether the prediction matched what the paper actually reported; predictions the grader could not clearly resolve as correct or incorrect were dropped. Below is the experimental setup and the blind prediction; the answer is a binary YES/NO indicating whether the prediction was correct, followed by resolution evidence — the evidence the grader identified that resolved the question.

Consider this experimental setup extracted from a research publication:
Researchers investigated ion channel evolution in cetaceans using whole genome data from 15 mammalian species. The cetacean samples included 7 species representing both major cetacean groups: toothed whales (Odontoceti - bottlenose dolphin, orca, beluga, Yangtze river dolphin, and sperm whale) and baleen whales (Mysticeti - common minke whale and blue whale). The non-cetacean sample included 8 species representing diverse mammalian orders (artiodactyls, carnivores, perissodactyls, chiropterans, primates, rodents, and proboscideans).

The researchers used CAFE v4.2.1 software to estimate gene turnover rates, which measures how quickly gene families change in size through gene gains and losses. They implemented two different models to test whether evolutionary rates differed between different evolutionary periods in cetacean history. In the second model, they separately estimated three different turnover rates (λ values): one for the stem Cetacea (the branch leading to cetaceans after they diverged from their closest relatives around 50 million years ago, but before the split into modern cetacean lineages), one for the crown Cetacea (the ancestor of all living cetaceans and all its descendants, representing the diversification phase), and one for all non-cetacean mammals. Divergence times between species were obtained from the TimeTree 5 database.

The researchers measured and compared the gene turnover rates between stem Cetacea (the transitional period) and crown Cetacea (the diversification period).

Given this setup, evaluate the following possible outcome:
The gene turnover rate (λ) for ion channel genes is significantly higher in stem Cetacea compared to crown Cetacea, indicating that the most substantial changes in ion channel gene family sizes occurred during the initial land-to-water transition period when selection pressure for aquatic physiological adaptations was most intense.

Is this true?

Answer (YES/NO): NO